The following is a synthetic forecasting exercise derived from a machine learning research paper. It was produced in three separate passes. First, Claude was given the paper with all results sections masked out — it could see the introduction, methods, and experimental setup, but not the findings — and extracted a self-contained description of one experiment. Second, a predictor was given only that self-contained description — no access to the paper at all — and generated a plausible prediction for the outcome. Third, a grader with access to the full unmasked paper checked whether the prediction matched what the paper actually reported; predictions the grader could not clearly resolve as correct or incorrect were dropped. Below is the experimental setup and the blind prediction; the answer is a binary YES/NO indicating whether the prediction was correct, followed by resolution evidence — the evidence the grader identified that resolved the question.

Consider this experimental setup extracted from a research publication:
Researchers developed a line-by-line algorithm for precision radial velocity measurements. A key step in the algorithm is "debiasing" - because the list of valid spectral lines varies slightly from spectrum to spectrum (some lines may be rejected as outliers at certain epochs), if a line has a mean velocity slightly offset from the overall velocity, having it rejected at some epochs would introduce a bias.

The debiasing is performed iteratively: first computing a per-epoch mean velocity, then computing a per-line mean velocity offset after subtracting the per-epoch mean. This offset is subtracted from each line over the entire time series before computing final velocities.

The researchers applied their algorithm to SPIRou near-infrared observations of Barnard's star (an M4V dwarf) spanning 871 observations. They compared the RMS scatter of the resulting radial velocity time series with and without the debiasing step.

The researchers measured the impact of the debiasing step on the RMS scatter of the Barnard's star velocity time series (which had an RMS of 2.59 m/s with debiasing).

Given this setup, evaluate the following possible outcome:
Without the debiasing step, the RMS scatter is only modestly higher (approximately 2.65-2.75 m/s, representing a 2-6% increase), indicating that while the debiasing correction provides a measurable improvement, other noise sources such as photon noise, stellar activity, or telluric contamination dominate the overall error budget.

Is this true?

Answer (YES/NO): NO